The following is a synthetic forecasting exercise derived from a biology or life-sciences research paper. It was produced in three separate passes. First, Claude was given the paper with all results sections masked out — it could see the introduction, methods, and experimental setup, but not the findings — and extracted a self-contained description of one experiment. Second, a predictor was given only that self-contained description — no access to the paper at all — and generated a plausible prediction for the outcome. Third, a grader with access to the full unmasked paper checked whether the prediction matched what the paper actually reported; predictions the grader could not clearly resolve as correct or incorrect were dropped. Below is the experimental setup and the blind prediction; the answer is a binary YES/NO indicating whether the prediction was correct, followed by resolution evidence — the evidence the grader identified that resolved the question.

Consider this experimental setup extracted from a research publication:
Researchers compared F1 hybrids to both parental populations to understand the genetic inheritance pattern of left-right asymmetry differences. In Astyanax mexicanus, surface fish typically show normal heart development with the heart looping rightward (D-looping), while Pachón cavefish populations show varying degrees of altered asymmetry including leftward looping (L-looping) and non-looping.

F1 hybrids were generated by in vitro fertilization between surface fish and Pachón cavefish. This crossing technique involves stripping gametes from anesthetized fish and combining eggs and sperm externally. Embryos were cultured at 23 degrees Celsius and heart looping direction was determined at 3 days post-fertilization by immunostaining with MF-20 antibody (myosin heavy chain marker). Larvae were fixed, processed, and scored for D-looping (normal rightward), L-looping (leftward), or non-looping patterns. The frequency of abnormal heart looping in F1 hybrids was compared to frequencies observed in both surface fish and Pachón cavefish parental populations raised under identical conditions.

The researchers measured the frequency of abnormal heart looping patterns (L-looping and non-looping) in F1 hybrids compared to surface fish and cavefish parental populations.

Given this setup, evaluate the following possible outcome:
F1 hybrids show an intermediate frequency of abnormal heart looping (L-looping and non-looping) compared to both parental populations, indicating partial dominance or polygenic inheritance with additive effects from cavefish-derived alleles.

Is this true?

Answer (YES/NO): NO